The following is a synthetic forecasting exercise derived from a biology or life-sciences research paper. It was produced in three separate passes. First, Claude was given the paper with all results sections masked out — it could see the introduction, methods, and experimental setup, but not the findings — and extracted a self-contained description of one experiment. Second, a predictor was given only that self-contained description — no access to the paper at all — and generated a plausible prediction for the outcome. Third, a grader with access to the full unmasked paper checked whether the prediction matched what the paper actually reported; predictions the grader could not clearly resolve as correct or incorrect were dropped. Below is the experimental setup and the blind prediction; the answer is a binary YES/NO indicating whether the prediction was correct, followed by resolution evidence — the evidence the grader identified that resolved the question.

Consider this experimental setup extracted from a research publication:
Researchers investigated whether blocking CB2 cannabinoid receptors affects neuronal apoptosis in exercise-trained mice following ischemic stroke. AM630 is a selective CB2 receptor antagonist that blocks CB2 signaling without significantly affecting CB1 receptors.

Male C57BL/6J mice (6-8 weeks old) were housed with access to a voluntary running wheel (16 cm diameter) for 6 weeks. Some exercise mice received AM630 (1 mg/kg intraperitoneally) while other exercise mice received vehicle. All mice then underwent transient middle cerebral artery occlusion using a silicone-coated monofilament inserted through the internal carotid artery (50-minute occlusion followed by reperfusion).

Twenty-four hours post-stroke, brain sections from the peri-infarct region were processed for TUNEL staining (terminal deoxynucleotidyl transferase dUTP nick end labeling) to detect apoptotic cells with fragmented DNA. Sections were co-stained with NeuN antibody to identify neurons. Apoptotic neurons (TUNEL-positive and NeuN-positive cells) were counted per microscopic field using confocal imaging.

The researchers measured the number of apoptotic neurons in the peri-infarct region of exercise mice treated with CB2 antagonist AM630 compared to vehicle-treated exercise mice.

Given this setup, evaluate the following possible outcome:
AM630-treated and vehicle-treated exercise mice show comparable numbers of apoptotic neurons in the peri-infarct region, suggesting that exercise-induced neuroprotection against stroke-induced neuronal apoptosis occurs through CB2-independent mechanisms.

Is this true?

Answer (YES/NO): NO